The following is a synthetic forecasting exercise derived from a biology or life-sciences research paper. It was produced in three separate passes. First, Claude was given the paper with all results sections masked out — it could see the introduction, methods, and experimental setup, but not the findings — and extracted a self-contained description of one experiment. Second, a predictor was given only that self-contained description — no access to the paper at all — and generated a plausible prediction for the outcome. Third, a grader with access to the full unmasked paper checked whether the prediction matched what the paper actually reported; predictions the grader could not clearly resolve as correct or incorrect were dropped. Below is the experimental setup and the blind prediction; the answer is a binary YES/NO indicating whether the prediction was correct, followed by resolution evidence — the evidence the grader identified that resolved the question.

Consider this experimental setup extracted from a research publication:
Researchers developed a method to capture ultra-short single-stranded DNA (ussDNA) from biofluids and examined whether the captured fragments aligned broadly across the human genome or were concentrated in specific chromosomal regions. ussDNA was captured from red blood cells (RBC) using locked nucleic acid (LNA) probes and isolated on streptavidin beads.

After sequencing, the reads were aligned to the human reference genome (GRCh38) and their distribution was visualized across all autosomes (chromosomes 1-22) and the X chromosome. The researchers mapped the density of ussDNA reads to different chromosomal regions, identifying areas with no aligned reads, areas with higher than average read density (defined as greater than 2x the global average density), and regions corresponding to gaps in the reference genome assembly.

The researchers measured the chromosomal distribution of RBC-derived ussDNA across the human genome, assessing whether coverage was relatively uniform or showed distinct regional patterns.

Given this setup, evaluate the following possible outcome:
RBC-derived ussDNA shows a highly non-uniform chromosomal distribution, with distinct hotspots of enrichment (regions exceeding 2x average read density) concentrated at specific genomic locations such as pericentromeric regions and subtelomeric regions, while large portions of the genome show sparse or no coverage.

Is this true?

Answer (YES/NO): NO